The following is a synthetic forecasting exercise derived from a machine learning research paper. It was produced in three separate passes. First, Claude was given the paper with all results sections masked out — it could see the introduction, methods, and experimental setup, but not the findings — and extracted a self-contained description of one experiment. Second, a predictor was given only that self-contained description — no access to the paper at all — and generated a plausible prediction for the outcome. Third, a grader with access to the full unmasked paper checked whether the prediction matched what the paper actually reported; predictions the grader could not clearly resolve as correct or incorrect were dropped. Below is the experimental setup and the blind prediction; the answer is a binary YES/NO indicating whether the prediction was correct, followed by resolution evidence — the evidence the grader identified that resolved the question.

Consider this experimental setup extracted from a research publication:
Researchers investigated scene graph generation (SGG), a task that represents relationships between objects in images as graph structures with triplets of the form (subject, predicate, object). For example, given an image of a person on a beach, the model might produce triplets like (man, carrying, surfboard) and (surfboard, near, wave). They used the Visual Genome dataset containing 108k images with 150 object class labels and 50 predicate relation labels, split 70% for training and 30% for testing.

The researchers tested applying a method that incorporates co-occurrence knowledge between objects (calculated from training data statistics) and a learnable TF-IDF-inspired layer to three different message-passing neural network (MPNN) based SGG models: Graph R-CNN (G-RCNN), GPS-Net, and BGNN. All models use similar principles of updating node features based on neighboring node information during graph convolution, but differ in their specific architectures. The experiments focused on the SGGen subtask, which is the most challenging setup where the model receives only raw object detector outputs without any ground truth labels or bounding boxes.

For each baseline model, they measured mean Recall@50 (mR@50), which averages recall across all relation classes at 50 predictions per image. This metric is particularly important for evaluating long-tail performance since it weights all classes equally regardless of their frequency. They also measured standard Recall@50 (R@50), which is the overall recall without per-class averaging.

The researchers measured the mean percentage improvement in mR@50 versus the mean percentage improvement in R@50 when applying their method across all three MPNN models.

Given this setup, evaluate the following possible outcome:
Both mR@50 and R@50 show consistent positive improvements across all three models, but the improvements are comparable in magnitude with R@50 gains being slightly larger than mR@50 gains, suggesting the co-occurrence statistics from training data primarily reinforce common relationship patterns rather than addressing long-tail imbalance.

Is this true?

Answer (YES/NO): NO